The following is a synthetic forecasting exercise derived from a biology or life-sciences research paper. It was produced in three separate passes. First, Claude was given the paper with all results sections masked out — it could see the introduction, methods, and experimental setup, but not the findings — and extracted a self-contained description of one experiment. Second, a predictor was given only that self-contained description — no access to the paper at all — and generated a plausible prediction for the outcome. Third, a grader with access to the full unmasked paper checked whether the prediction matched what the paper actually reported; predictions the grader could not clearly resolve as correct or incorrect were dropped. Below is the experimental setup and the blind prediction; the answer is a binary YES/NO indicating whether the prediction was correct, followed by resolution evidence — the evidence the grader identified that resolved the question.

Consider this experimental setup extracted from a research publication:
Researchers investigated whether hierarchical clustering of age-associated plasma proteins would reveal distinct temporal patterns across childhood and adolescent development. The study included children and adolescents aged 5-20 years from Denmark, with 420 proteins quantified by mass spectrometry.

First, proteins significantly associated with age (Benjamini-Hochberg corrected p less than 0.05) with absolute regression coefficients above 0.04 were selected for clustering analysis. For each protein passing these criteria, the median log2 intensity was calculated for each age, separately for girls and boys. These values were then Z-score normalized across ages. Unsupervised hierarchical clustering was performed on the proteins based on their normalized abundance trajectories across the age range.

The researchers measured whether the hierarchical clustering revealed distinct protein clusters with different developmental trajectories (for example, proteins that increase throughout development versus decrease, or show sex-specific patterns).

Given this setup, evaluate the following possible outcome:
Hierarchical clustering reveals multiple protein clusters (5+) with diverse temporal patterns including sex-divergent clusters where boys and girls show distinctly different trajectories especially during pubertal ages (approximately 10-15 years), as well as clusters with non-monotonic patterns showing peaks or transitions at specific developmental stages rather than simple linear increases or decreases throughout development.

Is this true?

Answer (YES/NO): YES